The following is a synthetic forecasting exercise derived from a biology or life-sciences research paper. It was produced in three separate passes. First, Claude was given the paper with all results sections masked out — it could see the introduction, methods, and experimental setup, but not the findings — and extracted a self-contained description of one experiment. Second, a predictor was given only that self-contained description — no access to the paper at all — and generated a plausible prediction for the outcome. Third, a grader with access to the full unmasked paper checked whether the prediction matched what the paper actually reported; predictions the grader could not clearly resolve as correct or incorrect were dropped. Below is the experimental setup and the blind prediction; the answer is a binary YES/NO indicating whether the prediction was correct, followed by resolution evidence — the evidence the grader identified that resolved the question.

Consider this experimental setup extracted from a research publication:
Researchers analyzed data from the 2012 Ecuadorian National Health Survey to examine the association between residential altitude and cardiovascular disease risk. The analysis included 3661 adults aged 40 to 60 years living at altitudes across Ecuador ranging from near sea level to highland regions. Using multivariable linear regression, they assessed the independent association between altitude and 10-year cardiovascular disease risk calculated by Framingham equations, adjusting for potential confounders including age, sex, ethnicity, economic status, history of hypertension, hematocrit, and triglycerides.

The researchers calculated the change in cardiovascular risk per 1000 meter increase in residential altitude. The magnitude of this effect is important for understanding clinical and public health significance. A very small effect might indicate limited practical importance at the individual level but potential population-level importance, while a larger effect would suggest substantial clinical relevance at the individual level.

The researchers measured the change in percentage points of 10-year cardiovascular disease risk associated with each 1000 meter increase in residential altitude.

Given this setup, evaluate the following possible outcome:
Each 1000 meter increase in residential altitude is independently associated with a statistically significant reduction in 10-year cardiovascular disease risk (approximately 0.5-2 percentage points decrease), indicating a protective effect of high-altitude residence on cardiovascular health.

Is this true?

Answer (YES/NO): YES